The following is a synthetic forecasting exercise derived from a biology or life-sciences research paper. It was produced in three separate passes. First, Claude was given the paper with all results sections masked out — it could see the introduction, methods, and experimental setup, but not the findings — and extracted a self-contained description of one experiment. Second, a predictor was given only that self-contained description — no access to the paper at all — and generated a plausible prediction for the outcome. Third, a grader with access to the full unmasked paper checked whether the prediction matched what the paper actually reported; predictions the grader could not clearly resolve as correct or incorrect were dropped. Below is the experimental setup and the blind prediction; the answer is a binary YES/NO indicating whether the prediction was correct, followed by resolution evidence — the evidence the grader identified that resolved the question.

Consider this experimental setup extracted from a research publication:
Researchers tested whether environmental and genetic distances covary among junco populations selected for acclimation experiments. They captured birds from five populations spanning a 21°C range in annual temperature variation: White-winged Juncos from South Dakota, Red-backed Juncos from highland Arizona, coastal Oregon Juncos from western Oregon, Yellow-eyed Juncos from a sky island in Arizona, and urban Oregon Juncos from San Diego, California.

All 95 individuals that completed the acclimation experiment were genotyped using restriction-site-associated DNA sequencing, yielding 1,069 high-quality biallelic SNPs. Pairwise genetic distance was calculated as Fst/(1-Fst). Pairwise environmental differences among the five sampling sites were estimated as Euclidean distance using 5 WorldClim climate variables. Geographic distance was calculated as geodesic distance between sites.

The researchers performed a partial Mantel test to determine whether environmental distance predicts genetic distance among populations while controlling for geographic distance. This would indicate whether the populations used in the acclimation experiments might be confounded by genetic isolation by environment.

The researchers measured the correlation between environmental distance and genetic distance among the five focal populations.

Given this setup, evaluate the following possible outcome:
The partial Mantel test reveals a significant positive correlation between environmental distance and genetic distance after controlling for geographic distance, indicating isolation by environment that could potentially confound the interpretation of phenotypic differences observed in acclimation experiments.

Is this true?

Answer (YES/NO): NO